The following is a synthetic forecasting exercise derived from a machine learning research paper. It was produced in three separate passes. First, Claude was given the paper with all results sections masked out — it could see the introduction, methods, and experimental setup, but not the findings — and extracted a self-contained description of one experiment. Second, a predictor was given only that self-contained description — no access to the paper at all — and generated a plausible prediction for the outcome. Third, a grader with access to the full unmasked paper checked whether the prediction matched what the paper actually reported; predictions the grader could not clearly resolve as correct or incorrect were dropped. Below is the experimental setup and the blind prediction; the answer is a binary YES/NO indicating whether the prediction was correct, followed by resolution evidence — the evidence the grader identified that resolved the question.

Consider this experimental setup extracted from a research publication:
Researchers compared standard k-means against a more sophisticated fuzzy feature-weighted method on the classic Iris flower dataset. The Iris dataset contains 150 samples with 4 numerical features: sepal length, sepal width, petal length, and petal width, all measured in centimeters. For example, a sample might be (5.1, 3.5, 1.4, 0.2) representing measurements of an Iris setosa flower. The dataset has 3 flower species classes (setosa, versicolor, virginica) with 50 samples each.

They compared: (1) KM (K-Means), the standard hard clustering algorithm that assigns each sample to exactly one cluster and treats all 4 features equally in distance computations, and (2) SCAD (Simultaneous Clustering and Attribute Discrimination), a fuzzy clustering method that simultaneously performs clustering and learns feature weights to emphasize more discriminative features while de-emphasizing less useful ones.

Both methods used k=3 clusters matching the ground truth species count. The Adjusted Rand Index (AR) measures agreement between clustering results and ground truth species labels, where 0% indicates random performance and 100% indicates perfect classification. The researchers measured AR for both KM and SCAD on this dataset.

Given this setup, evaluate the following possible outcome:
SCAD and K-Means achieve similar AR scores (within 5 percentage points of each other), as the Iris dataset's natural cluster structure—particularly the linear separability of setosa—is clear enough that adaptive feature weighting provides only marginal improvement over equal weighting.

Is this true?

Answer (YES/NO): YES